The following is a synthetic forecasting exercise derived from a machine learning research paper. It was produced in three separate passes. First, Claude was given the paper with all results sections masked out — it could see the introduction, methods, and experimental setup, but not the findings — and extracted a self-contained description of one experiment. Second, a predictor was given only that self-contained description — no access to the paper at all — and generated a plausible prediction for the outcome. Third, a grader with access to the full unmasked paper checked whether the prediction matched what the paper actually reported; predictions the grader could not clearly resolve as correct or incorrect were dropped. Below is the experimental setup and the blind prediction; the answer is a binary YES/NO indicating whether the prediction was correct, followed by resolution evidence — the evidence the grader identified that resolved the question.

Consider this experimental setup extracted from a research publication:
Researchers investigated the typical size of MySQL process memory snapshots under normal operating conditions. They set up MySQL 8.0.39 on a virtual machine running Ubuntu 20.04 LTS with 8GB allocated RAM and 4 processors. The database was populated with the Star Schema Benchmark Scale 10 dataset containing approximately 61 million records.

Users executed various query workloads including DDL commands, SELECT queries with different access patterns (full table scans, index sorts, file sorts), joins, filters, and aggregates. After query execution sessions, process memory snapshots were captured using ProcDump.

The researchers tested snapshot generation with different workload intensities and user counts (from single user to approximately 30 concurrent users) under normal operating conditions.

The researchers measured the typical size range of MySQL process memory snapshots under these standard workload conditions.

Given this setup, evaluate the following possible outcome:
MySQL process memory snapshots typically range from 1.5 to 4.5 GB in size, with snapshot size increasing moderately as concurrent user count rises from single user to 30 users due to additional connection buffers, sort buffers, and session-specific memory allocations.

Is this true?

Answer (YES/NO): NO